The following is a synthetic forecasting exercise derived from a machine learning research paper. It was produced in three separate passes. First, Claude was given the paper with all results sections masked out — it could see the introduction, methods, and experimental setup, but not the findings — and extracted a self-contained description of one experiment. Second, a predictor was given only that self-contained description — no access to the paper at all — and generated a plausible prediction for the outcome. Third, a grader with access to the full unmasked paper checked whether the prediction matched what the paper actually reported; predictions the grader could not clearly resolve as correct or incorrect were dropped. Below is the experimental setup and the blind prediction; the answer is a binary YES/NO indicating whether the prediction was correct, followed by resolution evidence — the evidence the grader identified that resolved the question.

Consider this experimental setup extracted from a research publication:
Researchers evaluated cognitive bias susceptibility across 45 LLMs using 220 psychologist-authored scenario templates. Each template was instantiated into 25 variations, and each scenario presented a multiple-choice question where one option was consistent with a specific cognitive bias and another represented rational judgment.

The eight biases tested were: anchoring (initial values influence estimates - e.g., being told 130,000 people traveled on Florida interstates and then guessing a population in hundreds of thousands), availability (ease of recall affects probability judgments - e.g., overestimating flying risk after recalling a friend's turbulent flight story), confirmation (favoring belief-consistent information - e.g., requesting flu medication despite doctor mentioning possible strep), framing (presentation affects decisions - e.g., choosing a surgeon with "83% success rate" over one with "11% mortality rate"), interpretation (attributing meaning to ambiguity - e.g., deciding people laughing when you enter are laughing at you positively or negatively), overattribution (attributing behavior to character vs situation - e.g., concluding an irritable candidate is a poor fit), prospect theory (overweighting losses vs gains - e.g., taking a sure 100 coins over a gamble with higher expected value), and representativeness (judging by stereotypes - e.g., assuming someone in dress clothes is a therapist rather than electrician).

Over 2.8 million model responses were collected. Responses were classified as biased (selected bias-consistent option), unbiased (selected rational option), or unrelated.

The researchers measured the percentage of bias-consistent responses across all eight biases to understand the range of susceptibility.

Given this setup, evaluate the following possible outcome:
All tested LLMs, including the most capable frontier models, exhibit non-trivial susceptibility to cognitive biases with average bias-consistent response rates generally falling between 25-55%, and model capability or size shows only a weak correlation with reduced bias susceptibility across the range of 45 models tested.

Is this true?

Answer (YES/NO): NO